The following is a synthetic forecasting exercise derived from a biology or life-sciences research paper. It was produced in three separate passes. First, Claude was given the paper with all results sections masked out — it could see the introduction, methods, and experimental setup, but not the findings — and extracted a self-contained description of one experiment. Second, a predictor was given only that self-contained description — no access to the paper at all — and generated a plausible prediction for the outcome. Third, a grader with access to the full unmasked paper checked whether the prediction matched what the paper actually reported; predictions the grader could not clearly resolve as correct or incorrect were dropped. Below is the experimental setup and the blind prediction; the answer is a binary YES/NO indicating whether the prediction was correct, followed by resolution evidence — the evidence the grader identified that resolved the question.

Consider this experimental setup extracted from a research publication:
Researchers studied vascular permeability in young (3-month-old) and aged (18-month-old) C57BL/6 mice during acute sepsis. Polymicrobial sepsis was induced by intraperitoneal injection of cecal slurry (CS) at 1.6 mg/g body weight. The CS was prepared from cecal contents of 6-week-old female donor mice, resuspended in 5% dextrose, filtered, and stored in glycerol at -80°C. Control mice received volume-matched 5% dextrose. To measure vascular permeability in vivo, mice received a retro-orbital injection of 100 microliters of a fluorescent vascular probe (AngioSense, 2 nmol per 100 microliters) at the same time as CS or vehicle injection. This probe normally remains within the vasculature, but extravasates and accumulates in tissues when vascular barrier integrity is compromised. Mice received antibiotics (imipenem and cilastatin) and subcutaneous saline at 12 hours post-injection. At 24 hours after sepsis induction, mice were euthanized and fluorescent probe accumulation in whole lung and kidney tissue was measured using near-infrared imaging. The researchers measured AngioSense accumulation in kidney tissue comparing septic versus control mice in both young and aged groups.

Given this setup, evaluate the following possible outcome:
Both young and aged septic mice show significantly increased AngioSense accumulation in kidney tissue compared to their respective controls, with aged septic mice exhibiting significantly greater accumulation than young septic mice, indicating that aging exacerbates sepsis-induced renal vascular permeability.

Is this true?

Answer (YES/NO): YES